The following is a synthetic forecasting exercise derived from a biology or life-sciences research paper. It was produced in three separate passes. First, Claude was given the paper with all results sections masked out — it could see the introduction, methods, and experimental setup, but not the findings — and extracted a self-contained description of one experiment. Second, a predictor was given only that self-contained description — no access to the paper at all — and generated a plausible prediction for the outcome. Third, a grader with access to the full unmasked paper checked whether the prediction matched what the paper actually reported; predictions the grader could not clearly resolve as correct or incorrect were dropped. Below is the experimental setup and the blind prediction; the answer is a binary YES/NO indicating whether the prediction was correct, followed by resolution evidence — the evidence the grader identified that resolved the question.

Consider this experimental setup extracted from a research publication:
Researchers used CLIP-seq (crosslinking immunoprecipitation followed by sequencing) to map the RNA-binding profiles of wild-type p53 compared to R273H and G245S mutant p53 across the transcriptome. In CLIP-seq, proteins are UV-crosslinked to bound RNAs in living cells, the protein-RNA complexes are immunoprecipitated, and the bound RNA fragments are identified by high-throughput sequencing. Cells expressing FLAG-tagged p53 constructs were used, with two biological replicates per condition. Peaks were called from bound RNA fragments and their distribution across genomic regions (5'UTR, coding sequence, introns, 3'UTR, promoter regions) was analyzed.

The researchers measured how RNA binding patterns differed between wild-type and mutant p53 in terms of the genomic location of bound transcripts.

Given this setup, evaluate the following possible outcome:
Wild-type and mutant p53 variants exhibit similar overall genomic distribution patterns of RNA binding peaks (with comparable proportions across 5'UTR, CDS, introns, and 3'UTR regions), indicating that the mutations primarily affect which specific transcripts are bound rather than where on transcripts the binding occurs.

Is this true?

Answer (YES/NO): NO